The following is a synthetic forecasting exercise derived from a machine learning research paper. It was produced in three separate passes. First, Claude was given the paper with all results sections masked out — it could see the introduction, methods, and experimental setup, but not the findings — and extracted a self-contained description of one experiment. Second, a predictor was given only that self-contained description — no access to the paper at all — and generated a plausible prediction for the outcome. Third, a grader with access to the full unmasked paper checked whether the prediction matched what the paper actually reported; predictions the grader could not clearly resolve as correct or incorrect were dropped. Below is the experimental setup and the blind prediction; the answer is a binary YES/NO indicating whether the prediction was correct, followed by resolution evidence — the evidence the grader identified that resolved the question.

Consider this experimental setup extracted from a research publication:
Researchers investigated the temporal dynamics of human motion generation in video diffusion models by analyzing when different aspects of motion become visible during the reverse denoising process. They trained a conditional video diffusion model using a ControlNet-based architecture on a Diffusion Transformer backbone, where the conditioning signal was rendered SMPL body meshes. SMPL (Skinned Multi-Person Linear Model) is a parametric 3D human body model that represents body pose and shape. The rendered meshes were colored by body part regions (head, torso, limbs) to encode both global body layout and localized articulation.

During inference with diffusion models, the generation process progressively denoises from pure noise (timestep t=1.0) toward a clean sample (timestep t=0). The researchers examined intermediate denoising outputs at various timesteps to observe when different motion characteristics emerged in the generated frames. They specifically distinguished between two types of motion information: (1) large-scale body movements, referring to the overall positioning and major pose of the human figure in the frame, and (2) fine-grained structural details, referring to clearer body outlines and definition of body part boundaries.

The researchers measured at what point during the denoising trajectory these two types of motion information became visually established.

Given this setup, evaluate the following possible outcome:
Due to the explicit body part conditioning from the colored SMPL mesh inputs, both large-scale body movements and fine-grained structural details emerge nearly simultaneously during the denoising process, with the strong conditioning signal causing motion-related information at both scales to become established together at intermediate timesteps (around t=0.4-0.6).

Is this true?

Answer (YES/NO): NO